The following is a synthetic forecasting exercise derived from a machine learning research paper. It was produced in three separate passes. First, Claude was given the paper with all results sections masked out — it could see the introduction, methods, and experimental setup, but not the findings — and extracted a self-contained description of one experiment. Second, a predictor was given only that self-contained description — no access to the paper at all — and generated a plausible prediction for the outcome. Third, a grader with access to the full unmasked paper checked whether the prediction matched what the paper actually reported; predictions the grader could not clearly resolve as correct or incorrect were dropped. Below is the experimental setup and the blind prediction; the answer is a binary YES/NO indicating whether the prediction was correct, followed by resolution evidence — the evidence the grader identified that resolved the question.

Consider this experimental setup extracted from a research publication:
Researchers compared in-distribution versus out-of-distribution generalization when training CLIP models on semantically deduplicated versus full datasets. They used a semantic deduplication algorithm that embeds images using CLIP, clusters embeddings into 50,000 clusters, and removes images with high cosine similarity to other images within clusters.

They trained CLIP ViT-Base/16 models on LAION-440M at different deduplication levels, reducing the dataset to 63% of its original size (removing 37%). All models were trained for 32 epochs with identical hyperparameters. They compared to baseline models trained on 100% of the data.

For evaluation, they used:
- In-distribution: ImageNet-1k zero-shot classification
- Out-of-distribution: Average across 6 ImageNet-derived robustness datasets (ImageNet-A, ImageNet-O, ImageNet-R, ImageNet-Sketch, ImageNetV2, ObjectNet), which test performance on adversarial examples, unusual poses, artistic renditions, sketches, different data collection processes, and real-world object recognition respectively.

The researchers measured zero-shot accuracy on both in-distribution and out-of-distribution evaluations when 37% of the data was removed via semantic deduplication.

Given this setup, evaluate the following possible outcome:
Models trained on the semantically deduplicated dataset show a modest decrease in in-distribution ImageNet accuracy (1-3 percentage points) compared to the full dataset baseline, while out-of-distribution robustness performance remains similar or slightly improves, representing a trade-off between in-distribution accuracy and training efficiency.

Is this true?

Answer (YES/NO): NO